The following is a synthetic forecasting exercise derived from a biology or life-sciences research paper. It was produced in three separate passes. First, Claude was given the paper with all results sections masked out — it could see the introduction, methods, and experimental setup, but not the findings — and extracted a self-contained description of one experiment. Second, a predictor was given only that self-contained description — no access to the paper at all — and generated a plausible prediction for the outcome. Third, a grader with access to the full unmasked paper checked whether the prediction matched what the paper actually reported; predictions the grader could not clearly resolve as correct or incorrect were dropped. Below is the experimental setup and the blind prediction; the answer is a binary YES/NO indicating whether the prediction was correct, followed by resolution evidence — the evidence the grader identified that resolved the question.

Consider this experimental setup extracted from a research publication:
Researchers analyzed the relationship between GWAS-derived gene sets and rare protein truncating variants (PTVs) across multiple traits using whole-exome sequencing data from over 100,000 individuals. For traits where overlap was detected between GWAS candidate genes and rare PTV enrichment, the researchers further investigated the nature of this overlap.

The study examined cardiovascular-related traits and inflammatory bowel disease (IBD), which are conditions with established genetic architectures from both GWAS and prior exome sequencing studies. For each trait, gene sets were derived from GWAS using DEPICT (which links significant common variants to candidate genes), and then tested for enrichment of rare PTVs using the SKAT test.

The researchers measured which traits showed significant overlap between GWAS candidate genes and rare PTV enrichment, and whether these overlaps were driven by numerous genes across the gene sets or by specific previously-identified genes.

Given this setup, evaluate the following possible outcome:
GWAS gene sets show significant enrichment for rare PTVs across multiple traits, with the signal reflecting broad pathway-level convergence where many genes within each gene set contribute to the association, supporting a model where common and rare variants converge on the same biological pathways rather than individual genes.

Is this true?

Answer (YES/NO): NO